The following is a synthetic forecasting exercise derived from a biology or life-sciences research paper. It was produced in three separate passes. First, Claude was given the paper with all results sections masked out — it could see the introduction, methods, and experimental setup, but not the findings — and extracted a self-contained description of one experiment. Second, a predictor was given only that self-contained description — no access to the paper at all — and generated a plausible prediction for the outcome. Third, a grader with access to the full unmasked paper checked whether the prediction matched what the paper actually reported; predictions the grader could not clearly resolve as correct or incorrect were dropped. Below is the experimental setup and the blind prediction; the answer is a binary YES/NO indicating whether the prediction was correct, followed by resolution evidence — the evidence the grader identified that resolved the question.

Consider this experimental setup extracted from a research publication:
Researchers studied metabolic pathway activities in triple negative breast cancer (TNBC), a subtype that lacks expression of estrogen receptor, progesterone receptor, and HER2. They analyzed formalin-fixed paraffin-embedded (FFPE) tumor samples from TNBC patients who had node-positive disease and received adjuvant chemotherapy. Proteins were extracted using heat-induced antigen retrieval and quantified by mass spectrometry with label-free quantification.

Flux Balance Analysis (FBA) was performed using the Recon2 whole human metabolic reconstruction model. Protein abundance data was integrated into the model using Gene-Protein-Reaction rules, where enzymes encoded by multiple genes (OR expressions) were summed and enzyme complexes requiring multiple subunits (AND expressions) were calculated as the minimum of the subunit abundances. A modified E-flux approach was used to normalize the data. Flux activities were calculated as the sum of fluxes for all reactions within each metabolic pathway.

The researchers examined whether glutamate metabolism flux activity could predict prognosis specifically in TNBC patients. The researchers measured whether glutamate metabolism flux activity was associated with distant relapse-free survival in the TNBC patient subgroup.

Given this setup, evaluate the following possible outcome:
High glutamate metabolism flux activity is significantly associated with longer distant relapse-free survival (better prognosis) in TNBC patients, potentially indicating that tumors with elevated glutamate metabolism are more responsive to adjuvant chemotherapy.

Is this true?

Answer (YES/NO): NO